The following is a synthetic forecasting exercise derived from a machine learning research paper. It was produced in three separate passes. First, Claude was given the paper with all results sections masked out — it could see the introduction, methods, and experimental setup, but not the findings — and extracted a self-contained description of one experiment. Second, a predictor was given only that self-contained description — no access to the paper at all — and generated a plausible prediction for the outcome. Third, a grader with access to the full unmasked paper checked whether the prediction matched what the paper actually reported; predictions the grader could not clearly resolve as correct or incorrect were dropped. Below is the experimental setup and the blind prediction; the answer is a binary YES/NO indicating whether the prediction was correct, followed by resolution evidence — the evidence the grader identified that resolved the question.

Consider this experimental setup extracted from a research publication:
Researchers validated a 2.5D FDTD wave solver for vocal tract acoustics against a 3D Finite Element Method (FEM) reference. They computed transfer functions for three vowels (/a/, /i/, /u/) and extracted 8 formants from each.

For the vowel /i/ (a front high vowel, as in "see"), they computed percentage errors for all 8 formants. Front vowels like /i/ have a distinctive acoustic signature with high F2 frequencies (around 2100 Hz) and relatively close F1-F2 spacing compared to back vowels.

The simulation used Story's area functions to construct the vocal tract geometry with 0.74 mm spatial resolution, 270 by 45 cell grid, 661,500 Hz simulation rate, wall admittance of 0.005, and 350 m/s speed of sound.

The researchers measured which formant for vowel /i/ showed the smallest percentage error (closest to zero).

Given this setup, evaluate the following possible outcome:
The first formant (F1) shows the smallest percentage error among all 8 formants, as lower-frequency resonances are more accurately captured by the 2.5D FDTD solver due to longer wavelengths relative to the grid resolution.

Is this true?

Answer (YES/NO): NO